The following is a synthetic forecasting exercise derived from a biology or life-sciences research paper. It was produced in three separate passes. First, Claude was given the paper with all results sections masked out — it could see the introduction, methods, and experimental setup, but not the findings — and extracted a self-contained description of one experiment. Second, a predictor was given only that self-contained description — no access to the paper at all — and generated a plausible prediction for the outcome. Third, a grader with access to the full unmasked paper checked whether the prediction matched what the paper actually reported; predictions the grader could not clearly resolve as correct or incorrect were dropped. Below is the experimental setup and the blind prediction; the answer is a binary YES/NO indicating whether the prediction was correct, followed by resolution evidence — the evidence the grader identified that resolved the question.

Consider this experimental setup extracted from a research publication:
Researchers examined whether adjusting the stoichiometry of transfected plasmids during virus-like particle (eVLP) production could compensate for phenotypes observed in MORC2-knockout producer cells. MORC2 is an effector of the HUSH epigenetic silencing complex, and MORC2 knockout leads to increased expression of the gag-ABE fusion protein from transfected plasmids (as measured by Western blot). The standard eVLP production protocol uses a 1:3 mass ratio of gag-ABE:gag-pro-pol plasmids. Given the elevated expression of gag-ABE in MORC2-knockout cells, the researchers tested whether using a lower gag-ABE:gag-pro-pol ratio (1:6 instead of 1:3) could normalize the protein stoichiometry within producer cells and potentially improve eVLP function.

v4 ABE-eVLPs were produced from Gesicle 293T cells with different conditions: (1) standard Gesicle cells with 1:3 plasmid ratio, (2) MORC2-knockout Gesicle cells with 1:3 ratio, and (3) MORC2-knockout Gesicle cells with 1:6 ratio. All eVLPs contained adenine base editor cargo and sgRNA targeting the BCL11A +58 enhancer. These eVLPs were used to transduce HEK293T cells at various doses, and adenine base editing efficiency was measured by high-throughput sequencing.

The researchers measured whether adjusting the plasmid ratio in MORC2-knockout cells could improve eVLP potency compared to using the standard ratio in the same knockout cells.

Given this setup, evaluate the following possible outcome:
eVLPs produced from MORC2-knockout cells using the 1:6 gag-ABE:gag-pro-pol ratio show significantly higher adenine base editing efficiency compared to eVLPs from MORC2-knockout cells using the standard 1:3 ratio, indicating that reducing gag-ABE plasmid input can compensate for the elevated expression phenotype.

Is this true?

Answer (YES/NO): YES